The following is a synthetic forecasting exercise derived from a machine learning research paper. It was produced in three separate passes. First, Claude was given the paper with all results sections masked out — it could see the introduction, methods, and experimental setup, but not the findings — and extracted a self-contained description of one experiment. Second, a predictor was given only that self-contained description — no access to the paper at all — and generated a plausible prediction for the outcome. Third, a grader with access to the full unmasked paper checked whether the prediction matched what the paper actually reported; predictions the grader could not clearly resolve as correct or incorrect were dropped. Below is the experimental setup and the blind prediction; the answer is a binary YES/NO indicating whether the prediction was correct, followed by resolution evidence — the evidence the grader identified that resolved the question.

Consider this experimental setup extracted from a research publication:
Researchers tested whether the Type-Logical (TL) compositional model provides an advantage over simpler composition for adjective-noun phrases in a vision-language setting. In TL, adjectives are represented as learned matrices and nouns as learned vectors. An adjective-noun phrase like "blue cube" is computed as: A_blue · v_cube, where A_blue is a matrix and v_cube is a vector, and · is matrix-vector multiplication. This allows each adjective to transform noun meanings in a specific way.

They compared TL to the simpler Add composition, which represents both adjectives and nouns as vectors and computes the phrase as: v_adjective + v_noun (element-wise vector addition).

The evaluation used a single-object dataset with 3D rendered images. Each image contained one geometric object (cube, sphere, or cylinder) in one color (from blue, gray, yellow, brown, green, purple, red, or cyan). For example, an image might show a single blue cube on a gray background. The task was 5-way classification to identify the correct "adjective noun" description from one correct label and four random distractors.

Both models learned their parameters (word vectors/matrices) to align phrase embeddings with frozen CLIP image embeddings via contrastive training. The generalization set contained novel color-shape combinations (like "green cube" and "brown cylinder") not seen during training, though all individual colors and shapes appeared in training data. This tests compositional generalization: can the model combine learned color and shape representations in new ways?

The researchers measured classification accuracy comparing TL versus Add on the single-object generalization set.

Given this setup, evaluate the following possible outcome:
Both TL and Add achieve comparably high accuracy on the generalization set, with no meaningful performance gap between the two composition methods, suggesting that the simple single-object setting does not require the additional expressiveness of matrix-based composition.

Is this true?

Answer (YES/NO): NO